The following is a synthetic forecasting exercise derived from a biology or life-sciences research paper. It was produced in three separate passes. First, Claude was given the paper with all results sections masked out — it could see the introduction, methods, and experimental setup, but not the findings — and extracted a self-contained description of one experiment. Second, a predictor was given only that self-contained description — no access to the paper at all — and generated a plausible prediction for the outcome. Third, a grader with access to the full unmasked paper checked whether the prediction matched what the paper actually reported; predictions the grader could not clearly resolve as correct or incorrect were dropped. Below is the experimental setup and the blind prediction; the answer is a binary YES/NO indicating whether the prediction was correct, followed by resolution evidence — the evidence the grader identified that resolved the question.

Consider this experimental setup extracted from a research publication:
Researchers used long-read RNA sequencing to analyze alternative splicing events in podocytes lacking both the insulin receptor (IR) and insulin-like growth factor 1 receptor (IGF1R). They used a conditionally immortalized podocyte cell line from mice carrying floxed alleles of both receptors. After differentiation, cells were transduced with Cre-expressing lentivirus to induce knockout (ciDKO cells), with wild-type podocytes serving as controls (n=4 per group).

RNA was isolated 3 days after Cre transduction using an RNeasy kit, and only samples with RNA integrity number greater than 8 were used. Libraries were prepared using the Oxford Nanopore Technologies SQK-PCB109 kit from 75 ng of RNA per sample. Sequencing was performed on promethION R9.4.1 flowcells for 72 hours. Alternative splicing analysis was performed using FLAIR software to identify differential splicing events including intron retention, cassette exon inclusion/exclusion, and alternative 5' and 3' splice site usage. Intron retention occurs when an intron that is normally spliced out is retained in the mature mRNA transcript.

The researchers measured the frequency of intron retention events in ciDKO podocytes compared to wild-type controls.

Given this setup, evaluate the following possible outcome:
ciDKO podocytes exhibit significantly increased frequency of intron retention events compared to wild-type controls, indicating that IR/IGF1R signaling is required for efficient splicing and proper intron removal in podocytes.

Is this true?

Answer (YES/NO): YES